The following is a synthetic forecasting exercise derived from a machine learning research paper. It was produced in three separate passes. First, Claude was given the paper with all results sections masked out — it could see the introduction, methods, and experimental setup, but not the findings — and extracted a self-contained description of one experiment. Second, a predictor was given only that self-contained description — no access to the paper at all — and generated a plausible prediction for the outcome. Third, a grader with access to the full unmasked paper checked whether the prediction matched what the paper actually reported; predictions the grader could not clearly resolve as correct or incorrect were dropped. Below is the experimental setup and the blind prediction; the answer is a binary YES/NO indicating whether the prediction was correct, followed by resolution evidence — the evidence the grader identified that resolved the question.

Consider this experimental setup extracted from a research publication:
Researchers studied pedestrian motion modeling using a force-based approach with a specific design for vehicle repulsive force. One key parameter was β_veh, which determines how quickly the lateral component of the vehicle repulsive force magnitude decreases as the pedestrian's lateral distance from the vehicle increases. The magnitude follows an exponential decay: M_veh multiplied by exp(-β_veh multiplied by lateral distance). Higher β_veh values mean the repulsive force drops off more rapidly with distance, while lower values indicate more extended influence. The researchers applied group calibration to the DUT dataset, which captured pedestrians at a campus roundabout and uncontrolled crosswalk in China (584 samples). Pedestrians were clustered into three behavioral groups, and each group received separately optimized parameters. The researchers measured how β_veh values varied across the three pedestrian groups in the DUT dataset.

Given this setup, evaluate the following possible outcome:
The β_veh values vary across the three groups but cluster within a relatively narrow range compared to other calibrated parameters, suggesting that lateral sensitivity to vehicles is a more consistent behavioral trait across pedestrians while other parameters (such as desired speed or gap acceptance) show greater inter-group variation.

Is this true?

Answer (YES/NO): NO